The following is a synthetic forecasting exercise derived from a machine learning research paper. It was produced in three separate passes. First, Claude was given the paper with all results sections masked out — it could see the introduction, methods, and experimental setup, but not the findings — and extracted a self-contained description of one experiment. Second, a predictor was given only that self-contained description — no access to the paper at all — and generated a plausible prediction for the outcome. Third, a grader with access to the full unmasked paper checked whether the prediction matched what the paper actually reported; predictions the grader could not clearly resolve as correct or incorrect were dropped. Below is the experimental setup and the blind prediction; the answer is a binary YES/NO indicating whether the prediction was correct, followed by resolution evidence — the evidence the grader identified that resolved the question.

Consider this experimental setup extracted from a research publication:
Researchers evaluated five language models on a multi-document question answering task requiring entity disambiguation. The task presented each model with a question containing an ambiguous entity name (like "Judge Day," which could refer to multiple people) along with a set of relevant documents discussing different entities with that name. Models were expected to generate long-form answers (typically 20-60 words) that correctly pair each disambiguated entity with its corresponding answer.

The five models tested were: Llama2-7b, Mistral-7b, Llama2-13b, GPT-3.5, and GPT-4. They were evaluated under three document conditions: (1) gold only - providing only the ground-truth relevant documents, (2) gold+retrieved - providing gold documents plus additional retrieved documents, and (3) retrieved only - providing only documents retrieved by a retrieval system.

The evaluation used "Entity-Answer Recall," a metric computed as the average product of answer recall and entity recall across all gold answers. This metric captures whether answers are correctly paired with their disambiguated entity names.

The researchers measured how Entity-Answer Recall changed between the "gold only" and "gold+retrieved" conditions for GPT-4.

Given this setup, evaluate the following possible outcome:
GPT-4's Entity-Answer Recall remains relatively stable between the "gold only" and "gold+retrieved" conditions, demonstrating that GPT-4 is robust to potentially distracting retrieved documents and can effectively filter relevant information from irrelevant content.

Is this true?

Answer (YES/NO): NO